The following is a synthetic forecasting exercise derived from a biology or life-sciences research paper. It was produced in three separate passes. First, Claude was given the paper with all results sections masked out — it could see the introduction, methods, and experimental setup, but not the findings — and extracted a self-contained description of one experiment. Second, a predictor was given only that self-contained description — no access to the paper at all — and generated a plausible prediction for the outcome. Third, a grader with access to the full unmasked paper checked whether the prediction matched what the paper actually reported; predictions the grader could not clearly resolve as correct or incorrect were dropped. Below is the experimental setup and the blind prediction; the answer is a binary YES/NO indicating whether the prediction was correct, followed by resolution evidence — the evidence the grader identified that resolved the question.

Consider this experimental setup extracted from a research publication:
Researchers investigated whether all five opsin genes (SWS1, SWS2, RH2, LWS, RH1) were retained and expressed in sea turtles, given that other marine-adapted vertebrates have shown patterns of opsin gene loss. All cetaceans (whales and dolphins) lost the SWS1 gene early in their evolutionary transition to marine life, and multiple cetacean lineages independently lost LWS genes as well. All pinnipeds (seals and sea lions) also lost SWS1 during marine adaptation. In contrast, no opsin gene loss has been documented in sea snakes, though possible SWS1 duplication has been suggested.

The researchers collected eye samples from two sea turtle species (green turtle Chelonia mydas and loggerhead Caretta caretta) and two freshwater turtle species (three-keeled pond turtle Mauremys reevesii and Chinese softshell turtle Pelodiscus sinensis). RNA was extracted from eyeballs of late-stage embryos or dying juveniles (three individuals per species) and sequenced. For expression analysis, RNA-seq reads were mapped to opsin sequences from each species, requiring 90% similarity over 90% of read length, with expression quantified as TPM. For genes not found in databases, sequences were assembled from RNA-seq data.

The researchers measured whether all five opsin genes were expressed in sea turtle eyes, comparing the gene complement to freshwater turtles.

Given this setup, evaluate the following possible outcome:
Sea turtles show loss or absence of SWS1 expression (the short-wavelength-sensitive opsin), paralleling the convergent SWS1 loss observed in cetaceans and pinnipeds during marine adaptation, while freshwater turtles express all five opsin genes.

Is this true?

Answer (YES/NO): NO